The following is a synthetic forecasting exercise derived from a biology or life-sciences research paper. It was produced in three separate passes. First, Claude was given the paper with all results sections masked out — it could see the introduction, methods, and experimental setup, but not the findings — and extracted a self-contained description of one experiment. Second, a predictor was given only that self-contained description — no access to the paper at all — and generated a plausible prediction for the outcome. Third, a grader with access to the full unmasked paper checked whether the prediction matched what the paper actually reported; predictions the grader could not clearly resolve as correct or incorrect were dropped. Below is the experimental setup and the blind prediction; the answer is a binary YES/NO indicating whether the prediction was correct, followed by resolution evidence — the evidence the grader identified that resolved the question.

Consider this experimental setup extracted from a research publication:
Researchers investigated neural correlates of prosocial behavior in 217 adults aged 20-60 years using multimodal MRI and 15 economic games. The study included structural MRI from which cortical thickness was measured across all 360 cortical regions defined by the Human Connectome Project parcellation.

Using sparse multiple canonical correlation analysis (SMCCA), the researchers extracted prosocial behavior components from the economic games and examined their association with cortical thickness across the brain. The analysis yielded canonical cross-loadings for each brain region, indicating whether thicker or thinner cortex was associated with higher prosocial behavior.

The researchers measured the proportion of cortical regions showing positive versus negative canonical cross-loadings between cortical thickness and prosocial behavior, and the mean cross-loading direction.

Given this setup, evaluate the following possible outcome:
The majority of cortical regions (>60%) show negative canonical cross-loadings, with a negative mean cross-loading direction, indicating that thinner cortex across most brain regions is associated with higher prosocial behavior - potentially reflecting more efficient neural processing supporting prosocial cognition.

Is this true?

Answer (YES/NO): NO